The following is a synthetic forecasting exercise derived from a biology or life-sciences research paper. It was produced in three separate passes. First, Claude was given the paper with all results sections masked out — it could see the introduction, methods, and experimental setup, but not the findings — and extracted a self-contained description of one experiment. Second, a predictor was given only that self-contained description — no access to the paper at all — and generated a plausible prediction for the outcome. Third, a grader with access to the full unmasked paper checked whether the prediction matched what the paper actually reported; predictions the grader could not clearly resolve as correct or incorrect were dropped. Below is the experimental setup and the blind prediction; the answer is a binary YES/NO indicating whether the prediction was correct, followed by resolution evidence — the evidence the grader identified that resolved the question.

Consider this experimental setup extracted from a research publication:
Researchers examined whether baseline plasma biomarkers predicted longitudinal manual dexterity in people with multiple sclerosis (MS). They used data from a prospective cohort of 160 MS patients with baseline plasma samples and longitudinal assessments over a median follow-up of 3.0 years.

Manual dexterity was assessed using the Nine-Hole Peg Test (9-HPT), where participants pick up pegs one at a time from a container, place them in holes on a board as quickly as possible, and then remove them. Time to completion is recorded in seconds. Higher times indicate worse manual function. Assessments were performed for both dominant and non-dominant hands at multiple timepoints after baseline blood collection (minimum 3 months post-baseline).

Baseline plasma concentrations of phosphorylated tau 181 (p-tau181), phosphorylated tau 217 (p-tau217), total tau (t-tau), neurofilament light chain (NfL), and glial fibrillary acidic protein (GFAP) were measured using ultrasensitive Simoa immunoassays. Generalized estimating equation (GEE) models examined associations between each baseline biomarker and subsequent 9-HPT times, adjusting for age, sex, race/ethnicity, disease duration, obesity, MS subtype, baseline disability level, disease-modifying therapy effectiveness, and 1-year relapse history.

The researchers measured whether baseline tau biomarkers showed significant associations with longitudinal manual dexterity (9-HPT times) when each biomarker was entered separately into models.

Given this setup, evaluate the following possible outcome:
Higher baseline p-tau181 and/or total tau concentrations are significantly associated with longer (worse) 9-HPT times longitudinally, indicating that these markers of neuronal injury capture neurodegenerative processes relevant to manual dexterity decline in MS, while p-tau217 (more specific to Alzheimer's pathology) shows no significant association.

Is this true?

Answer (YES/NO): NO